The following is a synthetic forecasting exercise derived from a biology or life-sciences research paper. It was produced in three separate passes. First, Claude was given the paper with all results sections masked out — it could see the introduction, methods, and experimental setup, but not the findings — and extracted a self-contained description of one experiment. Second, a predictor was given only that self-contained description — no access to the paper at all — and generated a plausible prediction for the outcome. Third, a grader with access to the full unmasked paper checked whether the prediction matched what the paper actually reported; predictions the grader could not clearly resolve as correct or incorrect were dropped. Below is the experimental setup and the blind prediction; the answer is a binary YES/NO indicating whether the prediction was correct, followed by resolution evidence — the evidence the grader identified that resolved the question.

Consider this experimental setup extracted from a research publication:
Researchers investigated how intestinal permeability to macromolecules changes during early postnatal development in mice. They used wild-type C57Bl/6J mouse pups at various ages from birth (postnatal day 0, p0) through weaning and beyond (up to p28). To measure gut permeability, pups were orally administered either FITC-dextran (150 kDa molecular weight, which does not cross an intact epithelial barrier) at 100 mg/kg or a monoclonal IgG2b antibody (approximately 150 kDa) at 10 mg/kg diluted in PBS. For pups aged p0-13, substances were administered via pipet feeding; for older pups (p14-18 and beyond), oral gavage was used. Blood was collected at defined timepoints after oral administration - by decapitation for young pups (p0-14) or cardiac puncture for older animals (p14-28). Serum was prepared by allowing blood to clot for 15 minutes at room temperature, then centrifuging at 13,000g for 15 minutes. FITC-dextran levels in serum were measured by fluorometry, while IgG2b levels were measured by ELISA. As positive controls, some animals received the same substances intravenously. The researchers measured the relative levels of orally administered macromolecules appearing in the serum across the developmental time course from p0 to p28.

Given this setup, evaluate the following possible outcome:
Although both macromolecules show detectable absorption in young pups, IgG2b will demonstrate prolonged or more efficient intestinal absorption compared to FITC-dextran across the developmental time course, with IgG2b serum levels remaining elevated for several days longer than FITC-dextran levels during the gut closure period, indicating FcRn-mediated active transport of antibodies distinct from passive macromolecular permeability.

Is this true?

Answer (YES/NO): NO